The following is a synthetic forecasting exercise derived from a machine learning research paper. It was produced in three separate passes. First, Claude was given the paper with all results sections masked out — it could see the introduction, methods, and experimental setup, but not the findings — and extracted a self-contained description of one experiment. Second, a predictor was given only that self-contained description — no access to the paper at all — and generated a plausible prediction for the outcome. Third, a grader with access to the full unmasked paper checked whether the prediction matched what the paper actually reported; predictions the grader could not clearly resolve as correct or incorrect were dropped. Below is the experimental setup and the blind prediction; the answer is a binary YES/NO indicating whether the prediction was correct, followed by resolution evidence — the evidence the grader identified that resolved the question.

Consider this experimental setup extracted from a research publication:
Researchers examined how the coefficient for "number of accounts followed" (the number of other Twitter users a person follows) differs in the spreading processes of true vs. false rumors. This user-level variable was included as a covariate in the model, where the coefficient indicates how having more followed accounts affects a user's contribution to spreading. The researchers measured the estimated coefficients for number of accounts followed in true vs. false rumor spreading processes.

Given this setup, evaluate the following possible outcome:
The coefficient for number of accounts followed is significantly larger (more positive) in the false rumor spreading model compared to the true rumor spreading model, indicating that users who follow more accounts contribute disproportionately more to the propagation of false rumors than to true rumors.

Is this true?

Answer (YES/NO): YES